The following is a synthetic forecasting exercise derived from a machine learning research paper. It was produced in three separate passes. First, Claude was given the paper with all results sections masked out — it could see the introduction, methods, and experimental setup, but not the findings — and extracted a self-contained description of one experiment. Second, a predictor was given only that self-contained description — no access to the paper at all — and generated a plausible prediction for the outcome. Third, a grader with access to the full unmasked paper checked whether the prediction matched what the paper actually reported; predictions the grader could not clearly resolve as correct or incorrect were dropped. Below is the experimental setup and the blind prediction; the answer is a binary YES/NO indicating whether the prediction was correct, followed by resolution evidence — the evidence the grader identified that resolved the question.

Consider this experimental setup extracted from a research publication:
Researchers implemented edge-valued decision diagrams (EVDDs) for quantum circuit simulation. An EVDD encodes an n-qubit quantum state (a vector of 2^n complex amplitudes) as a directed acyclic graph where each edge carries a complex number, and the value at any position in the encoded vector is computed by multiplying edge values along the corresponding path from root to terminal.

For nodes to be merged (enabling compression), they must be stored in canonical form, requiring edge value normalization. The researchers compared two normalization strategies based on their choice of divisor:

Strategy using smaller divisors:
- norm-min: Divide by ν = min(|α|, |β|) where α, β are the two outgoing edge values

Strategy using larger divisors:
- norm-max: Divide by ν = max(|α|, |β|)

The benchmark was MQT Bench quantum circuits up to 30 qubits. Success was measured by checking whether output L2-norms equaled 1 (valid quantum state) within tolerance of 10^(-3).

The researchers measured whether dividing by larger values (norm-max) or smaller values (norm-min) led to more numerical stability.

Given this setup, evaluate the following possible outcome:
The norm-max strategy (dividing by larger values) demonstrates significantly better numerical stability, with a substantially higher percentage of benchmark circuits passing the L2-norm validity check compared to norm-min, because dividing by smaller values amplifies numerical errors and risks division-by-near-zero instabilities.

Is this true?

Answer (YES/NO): YES